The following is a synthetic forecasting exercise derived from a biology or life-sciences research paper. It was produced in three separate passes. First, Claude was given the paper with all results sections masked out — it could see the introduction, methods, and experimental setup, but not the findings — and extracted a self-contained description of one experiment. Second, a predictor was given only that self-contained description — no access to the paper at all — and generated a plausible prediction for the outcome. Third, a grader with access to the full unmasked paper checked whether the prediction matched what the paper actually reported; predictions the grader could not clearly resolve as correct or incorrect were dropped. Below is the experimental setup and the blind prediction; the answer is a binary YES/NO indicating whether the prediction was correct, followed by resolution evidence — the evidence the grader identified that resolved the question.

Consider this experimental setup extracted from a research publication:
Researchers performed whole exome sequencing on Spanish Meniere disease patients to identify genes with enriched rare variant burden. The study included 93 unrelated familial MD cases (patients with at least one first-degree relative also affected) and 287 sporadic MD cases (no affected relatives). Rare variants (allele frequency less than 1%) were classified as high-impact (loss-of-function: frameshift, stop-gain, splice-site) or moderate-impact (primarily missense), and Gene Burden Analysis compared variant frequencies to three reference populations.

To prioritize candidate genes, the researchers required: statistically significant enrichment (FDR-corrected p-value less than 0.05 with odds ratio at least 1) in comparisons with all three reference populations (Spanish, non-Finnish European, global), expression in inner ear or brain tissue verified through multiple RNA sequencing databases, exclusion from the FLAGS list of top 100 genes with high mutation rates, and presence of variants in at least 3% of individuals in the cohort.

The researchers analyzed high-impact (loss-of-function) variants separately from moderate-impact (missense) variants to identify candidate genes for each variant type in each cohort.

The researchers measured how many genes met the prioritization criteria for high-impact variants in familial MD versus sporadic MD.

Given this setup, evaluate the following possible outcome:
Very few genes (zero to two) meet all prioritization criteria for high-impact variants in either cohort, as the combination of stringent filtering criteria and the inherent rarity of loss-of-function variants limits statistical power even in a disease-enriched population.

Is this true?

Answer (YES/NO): NO